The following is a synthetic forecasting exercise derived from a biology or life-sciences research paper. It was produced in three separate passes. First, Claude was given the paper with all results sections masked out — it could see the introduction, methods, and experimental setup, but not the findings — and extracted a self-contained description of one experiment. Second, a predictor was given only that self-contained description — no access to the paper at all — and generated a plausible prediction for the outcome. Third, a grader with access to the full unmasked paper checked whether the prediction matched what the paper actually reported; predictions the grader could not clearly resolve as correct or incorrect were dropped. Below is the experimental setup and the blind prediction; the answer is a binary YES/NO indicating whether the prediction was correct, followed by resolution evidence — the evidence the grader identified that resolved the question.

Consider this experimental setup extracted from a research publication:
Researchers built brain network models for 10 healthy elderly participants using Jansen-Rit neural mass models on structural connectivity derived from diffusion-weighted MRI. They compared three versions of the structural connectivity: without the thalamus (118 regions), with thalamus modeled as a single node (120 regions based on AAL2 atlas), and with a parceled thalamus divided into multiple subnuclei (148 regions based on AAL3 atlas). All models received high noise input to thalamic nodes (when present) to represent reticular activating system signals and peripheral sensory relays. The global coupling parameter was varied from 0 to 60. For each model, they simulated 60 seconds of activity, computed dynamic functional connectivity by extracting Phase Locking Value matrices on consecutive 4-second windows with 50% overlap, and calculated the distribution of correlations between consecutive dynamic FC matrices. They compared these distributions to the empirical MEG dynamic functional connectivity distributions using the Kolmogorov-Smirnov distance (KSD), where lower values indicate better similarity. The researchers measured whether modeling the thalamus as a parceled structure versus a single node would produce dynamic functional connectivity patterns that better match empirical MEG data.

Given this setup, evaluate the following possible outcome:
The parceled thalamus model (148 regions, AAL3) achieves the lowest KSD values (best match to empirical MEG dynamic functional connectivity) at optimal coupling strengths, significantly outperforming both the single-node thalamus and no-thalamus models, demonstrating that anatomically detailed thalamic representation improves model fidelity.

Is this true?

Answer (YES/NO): YES